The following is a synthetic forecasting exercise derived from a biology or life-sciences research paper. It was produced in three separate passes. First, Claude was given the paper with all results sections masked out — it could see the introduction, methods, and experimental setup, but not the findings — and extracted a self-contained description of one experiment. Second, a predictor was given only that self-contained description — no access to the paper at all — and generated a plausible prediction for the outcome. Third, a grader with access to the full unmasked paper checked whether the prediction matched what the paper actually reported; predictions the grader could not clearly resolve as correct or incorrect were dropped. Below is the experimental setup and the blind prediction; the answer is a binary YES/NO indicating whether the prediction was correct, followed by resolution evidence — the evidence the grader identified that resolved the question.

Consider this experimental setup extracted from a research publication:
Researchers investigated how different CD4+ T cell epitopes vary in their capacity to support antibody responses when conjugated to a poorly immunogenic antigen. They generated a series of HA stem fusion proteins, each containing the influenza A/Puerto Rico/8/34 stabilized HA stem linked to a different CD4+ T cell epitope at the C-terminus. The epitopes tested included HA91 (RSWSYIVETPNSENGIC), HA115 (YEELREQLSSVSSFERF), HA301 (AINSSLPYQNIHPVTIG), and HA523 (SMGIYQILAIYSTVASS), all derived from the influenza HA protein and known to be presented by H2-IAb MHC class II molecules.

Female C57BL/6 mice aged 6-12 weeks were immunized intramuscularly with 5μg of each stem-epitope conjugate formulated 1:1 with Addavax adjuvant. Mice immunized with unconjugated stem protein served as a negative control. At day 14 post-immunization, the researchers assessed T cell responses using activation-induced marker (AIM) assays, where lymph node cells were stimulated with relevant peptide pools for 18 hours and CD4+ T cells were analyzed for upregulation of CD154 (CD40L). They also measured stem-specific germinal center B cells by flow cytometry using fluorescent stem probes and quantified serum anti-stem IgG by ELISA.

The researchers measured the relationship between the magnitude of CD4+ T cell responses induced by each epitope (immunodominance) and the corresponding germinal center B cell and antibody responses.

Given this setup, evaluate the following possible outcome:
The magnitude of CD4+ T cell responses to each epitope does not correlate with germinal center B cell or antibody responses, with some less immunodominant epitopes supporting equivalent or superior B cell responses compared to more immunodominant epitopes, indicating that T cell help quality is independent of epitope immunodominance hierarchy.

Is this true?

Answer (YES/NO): YES